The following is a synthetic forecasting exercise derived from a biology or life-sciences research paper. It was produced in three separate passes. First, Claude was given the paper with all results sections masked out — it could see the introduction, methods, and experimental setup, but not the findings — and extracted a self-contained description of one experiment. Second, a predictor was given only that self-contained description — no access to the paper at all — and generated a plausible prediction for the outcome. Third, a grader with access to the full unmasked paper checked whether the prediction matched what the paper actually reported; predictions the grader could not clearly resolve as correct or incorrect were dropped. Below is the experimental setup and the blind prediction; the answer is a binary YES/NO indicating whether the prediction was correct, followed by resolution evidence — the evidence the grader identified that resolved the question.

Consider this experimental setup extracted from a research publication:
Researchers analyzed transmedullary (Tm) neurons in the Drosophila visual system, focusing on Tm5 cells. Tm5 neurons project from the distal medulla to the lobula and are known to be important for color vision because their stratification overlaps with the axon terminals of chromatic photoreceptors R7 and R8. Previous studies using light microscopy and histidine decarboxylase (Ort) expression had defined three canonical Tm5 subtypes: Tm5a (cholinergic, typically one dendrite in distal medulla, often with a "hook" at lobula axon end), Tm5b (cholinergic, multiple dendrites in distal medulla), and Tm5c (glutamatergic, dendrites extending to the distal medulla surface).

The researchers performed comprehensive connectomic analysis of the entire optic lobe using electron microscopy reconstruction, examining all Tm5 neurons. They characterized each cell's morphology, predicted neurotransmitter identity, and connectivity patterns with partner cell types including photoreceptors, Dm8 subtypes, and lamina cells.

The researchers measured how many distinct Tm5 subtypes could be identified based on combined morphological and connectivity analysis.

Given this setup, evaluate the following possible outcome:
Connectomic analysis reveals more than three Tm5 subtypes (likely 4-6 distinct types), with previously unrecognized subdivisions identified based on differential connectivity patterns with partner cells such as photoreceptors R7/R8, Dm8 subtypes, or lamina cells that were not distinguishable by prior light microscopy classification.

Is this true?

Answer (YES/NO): YES